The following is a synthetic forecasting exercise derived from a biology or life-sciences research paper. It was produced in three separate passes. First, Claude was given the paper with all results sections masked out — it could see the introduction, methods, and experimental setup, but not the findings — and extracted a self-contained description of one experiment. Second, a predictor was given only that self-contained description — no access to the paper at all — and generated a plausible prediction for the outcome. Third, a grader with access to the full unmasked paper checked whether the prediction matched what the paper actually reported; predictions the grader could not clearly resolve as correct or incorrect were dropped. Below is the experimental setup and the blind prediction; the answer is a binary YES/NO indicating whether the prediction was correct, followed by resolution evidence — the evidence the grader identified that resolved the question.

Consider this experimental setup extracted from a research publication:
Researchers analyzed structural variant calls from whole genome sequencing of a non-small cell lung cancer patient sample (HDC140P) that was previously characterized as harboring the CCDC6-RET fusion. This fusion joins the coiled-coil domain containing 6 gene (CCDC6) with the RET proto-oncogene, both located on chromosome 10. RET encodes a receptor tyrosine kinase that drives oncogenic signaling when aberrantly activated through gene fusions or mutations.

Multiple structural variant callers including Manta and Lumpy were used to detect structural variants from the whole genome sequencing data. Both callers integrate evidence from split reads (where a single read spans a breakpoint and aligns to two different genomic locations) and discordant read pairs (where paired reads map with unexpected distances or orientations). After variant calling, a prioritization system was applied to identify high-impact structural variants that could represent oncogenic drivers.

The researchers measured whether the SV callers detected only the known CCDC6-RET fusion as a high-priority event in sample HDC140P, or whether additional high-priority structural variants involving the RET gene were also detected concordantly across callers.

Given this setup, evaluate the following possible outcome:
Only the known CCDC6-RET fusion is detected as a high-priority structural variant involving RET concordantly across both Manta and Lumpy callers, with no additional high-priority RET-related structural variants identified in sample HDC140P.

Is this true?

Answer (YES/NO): NO